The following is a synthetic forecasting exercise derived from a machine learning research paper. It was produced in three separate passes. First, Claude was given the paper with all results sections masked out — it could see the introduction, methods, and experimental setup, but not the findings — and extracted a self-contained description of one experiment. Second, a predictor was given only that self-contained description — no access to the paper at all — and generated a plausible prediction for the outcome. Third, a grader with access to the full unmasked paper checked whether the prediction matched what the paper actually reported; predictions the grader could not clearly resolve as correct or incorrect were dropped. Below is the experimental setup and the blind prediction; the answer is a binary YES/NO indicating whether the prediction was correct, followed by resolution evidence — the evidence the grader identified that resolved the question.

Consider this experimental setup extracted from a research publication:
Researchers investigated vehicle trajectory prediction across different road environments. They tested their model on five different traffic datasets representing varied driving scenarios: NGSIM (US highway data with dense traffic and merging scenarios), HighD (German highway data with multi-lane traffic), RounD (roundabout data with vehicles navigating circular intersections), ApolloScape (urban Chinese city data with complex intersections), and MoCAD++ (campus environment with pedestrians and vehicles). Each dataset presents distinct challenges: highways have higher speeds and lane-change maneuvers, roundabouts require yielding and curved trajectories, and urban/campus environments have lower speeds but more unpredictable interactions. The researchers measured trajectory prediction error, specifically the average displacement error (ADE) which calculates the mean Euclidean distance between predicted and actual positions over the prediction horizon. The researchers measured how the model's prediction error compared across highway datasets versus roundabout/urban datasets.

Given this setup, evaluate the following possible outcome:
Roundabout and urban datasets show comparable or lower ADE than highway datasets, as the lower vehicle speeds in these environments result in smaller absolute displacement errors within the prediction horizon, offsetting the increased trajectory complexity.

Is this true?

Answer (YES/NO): NO